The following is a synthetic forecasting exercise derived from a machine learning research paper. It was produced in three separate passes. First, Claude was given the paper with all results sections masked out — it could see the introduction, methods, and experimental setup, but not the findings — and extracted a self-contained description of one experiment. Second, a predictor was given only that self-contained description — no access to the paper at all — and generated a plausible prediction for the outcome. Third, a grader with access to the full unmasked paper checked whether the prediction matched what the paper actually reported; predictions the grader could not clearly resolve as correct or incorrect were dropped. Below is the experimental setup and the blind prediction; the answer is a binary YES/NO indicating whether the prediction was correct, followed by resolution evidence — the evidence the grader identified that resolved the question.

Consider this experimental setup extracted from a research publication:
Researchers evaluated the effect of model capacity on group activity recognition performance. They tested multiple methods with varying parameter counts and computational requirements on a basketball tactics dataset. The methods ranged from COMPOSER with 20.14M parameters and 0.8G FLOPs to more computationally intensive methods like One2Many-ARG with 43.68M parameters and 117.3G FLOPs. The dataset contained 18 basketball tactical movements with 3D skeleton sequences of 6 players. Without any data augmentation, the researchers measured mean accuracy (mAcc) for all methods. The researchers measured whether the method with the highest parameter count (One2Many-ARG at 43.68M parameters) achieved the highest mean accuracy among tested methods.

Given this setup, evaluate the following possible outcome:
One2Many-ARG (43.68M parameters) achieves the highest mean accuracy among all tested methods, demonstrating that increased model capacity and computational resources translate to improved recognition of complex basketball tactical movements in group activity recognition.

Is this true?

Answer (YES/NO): NO